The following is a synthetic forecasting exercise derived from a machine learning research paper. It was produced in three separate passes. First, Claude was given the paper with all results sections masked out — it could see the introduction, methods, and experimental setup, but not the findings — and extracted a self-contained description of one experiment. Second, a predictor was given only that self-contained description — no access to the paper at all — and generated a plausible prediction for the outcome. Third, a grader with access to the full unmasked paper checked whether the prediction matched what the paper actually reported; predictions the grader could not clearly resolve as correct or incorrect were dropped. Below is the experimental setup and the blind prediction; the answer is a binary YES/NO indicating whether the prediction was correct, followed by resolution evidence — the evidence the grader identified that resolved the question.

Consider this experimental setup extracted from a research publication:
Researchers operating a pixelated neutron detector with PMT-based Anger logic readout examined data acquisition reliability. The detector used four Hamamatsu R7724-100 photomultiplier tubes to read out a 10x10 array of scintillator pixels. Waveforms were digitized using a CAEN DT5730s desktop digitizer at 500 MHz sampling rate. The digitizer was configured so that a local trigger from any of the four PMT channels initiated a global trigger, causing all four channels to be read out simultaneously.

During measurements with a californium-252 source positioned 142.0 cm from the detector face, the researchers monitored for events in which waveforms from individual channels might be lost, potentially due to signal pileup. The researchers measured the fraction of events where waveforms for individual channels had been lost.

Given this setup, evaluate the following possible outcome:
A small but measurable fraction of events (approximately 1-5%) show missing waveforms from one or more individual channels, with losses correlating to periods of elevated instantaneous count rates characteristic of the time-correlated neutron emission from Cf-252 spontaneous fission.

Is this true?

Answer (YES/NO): NO